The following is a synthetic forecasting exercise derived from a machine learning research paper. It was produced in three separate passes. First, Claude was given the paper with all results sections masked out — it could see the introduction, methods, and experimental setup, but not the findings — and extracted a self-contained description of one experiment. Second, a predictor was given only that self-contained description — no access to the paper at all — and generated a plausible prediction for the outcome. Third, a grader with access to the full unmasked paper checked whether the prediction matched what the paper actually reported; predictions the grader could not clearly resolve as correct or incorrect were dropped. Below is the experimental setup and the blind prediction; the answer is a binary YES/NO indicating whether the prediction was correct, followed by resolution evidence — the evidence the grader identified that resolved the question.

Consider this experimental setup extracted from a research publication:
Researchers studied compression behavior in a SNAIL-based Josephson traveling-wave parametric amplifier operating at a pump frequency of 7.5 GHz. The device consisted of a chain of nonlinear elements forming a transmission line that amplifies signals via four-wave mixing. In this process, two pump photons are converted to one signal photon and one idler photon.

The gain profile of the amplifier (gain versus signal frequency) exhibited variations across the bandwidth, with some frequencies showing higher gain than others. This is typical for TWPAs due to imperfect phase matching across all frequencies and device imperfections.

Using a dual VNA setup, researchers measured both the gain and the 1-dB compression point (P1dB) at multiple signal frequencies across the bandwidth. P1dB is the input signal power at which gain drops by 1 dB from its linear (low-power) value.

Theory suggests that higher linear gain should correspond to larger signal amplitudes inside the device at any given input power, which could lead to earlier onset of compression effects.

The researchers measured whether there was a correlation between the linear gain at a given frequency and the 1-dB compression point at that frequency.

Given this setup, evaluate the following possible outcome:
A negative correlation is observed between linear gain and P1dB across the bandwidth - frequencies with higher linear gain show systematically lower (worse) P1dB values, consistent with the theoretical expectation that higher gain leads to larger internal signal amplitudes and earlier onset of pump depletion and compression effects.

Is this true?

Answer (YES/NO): NO